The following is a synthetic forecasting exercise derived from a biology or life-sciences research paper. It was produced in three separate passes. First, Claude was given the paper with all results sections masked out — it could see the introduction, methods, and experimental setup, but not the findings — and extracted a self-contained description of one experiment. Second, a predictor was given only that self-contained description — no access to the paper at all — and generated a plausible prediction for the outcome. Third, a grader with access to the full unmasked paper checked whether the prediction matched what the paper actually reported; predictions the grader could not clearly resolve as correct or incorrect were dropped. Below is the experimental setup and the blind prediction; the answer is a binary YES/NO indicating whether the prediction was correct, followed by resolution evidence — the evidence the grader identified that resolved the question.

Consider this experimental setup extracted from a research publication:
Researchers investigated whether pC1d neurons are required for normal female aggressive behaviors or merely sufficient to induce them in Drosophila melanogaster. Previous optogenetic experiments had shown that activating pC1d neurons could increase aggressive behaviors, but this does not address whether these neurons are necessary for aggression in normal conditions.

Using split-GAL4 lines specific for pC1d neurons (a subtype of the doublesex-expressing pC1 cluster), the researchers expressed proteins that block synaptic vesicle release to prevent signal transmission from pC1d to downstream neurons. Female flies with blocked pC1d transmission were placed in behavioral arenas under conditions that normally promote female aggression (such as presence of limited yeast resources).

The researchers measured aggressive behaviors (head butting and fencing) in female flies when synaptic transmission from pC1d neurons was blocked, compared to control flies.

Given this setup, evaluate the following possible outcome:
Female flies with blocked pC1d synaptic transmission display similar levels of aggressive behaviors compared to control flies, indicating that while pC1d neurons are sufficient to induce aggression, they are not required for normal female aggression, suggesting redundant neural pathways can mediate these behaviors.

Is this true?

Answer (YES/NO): YES